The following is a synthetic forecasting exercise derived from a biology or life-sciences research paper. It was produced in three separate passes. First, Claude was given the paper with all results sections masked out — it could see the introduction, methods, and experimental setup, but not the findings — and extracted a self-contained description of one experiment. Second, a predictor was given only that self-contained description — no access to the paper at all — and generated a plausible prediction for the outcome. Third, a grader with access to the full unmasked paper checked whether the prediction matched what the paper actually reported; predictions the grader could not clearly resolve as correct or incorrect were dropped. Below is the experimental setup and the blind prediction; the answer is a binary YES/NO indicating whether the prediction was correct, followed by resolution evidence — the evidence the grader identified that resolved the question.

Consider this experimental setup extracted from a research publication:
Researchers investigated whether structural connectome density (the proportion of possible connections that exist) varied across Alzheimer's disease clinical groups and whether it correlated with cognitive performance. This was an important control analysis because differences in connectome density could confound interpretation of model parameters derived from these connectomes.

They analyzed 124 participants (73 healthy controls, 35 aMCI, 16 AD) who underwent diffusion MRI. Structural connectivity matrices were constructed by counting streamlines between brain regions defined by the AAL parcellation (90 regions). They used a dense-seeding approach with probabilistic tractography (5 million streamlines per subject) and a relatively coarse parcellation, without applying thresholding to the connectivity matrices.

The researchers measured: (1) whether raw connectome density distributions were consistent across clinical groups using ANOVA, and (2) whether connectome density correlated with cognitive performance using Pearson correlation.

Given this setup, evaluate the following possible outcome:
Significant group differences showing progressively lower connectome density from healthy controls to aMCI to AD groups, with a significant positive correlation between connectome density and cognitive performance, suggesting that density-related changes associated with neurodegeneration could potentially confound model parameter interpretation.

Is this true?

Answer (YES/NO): NO